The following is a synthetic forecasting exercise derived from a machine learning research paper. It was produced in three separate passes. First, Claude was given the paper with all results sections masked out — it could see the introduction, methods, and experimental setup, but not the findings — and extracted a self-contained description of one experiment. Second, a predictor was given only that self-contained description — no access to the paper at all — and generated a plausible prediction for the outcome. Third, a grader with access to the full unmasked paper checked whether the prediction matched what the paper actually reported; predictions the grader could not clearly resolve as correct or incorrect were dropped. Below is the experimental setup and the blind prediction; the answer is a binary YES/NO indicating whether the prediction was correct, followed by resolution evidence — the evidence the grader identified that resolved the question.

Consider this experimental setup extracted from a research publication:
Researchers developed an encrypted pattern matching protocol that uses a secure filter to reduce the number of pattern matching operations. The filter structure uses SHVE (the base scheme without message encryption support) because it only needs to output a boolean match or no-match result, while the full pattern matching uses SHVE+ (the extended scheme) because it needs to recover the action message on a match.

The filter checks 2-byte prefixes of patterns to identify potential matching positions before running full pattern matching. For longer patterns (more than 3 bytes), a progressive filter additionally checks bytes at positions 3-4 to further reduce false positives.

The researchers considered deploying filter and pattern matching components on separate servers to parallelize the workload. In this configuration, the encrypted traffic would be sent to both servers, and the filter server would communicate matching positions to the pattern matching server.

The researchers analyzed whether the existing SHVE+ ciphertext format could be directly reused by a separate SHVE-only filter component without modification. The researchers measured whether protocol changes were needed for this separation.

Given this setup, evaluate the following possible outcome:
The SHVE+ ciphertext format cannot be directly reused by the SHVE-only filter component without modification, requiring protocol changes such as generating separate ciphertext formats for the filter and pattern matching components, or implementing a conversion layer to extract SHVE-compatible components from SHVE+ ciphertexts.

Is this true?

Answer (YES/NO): NO